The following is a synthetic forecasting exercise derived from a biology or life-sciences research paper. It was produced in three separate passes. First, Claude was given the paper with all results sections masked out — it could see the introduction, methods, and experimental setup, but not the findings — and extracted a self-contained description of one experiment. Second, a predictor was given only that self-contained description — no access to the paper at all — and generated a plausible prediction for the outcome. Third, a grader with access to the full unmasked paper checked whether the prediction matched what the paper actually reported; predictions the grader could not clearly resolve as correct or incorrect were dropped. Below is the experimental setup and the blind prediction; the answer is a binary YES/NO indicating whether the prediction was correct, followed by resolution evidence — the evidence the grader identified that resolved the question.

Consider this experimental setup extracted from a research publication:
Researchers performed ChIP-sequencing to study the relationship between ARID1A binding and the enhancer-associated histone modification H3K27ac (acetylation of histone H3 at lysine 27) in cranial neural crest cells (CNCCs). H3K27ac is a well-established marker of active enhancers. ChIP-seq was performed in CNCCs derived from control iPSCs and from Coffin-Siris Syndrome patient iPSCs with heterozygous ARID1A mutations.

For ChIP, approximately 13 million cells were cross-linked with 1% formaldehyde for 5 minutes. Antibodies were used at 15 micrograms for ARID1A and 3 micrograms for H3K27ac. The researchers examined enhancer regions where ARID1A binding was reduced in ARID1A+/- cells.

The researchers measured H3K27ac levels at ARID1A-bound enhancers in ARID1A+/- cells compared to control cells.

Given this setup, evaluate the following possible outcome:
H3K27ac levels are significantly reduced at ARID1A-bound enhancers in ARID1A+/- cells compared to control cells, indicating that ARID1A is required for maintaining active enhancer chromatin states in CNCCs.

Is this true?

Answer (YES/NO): YES